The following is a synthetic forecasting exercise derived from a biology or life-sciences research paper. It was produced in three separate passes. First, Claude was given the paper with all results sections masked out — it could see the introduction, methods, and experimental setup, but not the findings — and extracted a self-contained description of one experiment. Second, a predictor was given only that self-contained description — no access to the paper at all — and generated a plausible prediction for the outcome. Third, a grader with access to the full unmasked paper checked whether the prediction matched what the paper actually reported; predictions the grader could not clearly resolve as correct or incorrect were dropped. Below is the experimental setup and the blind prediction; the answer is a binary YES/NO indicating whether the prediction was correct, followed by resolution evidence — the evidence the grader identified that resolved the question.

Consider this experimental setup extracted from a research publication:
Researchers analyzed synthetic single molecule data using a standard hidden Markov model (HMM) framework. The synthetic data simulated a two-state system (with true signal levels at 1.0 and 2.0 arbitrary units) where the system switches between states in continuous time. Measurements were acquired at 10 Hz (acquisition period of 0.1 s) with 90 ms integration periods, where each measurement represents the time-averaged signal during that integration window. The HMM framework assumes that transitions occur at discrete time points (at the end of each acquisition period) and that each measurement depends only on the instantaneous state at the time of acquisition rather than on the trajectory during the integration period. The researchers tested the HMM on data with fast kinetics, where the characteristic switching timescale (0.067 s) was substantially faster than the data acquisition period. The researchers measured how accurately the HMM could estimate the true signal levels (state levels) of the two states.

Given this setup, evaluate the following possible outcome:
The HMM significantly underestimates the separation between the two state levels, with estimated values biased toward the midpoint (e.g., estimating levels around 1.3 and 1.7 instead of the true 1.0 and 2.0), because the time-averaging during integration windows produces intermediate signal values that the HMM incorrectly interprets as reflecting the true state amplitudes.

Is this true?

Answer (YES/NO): NO